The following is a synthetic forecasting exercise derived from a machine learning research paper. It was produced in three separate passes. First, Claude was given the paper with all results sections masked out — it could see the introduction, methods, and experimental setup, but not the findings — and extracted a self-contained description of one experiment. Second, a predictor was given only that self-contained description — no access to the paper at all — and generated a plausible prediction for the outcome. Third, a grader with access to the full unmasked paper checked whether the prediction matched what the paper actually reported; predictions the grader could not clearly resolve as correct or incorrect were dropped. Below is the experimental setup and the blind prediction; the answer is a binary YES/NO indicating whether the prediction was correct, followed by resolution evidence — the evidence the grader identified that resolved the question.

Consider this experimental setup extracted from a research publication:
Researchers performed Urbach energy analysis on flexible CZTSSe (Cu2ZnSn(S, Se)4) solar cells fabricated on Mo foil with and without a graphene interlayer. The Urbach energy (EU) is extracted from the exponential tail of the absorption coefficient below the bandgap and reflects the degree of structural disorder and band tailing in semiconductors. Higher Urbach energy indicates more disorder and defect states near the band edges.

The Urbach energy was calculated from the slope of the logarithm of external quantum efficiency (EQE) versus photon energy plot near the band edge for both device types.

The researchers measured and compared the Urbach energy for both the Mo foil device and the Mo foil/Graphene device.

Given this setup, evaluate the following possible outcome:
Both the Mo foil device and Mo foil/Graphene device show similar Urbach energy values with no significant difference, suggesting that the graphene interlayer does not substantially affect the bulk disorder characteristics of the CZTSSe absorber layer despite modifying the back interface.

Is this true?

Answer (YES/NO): YES